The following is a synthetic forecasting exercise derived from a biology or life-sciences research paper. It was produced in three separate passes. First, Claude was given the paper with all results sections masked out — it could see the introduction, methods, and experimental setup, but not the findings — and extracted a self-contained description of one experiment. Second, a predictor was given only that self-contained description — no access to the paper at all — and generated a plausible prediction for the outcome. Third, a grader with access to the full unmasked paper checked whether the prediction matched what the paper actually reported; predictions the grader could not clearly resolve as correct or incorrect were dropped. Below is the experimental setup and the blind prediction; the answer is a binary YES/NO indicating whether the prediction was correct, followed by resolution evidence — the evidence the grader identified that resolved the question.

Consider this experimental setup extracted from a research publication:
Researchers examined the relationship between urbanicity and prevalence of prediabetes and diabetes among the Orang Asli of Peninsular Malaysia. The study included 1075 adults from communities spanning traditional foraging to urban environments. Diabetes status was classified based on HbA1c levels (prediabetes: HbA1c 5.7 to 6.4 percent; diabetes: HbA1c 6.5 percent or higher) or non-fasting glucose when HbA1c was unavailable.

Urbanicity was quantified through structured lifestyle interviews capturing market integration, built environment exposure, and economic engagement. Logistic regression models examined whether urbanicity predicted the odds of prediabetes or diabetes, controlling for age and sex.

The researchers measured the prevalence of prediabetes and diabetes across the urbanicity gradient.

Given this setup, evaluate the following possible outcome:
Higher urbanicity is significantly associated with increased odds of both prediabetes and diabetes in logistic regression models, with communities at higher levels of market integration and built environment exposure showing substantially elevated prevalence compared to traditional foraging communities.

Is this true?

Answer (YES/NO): YES